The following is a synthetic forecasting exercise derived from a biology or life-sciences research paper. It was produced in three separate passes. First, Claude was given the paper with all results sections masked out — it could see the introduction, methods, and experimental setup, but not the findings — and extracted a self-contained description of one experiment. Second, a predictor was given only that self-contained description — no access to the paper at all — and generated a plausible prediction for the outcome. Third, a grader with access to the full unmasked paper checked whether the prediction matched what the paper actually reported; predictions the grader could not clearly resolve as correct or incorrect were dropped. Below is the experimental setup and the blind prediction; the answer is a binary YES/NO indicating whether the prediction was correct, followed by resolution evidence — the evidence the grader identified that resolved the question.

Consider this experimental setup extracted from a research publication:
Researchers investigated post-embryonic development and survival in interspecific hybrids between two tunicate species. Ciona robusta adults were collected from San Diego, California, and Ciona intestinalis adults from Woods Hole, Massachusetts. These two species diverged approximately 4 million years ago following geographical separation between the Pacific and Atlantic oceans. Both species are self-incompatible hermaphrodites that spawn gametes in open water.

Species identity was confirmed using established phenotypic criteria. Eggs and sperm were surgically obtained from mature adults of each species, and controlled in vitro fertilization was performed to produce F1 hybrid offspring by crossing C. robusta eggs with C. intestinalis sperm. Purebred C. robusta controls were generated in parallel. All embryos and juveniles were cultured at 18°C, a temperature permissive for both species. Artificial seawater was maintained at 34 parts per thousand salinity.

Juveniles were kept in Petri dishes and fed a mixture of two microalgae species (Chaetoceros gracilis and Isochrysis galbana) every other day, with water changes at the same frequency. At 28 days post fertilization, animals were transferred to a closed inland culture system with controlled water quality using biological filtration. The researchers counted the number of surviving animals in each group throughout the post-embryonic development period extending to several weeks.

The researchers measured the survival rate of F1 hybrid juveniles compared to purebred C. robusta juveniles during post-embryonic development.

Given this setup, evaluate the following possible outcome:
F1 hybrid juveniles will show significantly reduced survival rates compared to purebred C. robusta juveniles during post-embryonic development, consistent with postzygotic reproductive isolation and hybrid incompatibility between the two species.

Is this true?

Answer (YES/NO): NO